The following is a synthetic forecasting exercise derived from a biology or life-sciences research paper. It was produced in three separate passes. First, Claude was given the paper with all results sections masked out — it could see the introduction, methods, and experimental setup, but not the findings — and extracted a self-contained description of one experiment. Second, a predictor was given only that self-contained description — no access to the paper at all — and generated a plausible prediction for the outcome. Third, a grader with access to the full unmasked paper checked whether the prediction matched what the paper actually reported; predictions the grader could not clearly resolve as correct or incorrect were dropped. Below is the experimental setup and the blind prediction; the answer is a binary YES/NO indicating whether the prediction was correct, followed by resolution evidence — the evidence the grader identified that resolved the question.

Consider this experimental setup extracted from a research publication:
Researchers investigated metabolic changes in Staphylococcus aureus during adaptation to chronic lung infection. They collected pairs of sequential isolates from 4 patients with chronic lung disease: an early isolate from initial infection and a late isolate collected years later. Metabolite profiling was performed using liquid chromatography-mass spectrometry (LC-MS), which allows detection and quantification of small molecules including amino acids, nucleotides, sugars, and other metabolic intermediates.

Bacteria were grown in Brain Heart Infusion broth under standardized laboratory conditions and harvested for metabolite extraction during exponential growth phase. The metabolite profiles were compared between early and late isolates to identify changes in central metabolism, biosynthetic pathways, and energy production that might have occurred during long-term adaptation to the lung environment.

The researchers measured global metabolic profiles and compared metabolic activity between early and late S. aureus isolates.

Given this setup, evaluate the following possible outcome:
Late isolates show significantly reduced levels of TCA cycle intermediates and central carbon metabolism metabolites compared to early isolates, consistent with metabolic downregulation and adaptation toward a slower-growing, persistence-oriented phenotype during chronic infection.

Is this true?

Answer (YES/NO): YES